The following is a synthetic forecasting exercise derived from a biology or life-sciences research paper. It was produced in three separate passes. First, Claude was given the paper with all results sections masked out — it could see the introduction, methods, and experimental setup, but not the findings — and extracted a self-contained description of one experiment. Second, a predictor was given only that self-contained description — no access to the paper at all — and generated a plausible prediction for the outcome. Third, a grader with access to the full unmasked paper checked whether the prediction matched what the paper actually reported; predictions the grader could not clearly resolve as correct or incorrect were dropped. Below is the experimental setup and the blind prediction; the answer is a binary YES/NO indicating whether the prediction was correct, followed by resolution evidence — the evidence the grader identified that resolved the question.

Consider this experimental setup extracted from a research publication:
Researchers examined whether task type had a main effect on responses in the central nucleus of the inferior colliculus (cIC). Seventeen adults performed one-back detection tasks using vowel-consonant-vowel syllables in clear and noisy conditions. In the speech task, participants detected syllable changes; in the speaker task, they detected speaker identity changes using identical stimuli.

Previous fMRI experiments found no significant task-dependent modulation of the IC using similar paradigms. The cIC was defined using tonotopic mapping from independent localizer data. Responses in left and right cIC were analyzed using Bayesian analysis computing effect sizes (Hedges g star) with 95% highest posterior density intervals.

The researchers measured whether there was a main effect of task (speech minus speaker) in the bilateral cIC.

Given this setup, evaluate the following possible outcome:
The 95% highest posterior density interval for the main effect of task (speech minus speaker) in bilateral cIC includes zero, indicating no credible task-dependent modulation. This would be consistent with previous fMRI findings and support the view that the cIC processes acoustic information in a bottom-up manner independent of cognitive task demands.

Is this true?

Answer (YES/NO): YES